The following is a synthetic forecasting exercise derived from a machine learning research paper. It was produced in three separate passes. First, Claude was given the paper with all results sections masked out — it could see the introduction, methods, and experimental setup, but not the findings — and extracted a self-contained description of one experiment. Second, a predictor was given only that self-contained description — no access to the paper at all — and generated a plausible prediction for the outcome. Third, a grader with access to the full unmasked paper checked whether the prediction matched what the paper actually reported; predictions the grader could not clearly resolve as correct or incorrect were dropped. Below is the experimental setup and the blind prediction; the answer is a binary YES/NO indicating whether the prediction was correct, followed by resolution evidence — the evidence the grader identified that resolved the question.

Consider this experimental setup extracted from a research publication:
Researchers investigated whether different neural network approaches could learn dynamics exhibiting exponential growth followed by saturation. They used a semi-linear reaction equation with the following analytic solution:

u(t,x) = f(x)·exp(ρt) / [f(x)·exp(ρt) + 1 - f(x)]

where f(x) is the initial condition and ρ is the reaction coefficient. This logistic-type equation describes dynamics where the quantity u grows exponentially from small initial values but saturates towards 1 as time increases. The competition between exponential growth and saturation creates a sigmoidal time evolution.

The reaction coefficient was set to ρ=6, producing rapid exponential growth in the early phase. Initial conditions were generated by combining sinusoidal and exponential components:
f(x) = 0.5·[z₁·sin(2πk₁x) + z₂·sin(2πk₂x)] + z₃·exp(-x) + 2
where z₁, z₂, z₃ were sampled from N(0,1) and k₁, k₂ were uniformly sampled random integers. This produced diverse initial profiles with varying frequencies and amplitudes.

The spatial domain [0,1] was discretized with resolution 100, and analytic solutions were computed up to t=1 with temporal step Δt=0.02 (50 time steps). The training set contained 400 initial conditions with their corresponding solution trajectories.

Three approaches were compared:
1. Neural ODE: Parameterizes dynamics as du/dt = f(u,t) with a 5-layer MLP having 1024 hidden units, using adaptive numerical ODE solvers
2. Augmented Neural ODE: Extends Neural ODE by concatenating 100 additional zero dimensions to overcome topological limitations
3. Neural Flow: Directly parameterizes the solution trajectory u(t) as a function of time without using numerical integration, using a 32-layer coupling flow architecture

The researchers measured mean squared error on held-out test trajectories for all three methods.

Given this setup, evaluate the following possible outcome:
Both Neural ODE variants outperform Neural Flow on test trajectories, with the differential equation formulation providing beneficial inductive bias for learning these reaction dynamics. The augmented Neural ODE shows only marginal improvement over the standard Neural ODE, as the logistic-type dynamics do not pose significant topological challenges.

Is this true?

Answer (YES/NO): YES